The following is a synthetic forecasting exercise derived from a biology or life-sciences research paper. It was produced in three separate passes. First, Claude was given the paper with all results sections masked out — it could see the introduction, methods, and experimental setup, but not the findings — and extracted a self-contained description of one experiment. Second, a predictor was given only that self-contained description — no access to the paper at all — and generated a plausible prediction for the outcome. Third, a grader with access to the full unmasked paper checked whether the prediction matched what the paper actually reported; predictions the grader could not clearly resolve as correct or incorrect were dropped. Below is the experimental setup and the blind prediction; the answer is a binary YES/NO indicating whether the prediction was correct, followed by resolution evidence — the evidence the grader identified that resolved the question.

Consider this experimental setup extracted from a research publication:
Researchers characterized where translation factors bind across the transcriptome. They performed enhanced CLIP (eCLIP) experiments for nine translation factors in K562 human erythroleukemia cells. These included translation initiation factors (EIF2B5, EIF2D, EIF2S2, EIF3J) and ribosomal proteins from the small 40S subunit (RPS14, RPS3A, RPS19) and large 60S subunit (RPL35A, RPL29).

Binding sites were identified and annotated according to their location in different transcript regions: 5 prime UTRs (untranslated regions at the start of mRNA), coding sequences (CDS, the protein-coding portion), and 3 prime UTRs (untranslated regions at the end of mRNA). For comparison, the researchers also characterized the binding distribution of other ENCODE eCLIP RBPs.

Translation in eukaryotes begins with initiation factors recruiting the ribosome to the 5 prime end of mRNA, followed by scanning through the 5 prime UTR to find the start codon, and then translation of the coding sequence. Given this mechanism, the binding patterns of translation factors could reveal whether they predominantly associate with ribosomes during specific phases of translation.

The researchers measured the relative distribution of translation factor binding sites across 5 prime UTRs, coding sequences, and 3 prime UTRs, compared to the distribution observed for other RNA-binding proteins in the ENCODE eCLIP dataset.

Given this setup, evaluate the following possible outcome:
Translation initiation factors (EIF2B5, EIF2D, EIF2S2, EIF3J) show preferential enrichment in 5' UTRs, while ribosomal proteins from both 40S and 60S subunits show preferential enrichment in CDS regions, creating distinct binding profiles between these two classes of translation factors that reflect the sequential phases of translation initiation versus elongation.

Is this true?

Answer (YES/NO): NO